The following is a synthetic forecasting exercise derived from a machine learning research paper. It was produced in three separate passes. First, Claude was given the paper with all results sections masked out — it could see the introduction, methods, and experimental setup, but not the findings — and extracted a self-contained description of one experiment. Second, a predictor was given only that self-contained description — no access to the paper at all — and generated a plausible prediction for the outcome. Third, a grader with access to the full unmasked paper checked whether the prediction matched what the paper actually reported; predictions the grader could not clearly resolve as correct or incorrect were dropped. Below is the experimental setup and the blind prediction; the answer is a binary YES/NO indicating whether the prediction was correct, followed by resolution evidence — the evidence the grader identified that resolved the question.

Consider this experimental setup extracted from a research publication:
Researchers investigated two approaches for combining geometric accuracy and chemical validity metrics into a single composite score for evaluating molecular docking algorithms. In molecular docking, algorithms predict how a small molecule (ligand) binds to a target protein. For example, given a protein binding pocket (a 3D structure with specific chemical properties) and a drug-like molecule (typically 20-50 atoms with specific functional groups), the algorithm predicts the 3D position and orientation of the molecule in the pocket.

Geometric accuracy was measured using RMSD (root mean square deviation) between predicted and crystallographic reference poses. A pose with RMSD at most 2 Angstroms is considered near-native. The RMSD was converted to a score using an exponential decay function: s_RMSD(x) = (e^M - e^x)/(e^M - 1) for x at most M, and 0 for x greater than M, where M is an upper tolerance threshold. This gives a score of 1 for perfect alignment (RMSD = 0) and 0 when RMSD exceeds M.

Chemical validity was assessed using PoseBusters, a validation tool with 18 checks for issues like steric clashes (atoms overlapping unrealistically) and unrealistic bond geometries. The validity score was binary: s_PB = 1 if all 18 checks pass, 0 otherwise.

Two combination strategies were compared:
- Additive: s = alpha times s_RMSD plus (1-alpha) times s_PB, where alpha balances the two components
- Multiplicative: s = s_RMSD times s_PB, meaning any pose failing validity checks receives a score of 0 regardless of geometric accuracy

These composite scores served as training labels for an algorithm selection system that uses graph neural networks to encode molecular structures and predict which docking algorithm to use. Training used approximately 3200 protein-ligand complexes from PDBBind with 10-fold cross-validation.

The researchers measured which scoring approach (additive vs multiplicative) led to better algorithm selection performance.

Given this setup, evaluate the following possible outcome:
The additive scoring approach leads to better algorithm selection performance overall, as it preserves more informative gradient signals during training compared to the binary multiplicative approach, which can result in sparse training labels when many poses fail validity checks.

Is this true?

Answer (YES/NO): NO